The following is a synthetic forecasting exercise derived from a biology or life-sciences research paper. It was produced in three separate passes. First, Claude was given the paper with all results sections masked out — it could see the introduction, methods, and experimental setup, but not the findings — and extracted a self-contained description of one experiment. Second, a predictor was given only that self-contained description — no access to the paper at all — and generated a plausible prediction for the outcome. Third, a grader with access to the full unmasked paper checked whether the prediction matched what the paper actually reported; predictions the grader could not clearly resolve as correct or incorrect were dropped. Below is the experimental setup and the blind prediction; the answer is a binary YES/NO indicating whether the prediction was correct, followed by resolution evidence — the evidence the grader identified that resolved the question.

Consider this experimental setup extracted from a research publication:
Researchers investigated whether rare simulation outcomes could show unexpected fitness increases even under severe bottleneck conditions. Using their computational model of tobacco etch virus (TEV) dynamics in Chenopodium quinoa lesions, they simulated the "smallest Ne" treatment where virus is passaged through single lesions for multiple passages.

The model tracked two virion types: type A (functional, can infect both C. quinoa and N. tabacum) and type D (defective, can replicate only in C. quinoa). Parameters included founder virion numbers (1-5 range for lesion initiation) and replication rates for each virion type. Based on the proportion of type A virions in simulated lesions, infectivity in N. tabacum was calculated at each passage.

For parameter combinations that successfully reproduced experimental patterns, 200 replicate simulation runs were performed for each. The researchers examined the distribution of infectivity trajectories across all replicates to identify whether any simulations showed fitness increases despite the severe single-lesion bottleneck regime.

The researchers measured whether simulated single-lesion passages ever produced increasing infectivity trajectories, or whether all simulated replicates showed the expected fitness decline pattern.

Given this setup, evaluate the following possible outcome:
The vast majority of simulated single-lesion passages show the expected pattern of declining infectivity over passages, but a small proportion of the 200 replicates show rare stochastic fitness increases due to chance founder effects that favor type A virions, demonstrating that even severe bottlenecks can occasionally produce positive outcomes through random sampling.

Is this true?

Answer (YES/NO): YES